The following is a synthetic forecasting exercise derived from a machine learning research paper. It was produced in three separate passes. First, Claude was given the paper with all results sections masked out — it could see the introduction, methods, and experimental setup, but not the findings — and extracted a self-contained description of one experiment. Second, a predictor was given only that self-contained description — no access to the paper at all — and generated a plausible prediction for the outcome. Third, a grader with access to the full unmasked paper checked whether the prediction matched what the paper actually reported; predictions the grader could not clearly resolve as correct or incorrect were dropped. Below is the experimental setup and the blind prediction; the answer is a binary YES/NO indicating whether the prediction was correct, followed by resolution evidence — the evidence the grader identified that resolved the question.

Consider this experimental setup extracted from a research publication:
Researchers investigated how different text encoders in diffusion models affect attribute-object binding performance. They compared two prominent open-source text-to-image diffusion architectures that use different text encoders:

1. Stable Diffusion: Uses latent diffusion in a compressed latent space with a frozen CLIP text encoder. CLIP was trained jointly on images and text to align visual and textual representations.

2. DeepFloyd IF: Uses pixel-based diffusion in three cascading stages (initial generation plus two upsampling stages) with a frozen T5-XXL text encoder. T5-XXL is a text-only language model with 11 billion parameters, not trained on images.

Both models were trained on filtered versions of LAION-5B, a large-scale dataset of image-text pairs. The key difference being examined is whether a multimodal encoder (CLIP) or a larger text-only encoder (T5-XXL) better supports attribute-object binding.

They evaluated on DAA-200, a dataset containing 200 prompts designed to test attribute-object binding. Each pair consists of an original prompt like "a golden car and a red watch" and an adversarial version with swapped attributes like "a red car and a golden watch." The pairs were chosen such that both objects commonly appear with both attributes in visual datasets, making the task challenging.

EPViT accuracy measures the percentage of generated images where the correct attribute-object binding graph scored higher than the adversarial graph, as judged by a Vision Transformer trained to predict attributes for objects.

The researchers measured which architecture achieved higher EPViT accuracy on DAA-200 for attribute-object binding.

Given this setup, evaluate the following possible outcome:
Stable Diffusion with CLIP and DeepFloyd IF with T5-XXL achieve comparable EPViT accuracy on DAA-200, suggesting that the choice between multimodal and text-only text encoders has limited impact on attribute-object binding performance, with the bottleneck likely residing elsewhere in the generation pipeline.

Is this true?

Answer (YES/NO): NO